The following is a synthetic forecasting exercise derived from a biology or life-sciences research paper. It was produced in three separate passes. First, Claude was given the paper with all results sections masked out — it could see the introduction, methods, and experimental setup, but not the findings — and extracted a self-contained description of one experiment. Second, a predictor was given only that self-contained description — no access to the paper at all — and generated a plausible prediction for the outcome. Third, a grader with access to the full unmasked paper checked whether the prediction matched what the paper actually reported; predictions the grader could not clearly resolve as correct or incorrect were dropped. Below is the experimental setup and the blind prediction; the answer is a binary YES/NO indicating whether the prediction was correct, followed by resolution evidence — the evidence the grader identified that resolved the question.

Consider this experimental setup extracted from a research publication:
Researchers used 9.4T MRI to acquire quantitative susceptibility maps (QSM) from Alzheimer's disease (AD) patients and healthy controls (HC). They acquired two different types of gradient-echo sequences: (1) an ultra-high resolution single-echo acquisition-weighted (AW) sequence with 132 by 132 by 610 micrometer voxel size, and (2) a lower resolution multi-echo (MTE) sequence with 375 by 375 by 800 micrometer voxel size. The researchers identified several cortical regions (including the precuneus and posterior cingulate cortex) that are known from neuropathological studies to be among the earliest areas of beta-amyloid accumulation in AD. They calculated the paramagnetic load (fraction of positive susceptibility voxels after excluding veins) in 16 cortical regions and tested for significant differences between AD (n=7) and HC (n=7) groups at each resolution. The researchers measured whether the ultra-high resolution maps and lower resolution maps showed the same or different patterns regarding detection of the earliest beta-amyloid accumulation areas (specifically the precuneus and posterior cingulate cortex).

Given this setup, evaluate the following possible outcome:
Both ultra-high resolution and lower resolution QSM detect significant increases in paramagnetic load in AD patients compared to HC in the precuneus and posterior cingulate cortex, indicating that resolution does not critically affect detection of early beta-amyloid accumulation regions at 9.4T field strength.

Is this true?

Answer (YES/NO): NO